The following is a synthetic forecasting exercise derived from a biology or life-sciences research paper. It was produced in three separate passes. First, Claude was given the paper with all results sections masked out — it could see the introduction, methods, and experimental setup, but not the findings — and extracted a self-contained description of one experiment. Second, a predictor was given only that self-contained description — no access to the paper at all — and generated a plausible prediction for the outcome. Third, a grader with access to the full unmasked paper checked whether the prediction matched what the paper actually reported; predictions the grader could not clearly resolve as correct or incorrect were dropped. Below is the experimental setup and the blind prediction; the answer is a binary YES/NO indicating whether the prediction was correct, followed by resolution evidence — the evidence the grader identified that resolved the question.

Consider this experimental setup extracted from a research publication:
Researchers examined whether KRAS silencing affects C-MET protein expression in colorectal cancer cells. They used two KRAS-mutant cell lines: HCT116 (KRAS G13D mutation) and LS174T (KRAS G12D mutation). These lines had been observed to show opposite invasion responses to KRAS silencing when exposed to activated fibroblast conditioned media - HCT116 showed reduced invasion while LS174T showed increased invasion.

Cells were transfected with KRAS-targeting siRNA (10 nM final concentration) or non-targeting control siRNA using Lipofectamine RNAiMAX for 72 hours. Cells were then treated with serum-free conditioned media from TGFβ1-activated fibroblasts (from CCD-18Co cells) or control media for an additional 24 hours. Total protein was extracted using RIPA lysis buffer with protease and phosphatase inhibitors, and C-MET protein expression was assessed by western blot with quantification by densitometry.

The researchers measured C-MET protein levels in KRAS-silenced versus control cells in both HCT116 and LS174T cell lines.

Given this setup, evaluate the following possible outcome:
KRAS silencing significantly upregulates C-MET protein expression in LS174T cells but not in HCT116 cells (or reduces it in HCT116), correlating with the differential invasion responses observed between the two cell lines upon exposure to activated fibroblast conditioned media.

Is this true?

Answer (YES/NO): NO